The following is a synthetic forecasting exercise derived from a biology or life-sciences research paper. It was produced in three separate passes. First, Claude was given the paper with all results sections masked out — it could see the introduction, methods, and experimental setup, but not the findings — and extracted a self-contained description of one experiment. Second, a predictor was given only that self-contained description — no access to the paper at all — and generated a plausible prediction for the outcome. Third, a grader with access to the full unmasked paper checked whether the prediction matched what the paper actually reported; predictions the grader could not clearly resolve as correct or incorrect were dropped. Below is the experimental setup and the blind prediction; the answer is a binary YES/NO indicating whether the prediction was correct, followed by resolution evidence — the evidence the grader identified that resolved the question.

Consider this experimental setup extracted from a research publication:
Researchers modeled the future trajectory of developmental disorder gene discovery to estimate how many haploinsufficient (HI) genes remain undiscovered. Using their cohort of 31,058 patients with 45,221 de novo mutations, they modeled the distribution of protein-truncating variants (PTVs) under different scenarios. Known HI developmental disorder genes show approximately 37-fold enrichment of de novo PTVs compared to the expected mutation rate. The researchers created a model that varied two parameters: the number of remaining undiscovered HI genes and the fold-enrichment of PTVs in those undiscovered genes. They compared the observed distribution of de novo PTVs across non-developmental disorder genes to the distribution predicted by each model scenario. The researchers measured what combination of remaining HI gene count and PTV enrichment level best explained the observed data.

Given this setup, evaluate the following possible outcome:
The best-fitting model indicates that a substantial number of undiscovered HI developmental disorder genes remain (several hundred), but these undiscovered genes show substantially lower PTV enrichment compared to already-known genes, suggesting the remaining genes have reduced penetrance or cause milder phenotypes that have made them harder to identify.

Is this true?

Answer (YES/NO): YES